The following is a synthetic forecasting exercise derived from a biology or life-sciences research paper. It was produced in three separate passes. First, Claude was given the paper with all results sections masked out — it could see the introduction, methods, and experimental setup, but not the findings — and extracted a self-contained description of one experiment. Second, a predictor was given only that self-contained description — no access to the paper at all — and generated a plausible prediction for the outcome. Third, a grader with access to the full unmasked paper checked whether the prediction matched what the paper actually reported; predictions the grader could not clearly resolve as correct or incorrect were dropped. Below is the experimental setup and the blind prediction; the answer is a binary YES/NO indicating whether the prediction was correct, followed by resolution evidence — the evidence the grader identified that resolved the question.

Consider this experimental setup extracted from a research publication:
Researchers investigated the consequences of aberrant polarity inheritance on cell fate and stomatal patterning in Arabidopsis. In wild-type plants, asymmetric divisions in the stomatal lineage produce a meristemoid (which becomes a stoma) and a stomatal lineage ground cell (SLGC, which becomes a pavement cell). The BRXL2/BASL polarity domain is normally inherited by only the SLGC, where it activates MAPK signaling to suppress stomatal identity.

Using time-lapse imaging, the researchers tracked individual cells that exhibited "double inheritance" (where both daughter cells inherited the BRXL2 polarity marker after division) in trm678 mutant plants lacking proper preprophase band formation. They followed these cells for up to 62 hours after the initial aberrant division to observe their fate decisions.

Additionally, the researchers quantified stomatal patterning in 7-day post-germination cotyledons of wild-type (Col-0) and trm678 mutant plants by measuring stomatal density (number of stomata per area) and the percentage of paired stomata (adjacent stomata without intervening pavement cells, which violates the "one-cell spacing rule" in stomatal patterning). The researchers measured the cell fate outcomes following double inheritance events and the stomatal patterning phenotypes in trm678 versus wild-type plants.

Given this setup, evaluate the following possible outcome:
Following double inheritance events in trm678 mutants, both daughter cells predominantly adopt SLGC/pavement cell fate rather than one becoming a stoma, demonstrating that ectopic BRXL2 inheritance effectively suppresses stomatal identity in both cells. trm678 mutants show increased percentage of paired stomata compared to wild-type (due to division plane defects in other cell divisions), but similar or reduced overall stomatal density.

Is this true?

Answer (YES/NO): NO